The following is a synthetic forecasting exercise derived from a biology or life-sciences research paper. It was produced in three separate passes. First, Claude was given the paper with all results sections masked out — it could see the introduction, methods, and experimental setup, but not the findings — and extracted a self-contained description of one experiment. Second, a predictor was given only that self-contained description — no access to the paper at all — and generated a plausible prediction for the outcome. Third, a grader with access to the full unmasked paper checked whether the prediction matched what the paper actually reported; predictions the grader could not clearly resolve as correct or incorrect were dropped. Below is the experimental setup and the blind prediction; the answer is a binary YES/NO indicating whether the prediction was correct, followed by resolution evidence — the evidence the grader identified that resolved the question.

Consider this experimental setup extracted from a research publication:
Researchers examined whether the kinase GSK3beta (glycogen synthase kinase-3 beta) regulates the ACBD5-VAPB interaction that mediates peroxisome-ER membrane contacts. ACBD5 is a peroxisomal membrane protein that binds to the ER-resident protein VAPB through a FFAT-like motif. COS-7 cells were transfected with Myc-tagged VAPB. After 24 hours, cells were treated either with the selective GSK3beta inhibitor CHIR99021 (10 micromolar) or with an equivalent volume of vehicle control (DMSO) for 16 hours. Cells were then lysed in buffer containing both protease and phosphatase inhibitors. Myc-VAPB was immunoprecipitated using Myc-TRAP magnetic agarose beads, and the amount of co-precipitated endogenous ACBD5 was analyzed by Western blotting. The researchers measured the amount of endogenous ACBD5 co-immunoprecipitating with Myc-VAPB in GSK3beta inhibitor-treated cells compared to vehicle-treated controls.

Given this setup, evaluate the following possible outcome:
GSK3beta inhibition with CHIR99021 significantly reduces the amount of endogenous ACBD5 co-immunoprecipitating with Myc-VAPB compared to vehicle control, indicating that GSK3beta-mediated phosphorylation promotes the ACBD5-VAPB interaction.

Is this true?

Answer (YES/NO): NO